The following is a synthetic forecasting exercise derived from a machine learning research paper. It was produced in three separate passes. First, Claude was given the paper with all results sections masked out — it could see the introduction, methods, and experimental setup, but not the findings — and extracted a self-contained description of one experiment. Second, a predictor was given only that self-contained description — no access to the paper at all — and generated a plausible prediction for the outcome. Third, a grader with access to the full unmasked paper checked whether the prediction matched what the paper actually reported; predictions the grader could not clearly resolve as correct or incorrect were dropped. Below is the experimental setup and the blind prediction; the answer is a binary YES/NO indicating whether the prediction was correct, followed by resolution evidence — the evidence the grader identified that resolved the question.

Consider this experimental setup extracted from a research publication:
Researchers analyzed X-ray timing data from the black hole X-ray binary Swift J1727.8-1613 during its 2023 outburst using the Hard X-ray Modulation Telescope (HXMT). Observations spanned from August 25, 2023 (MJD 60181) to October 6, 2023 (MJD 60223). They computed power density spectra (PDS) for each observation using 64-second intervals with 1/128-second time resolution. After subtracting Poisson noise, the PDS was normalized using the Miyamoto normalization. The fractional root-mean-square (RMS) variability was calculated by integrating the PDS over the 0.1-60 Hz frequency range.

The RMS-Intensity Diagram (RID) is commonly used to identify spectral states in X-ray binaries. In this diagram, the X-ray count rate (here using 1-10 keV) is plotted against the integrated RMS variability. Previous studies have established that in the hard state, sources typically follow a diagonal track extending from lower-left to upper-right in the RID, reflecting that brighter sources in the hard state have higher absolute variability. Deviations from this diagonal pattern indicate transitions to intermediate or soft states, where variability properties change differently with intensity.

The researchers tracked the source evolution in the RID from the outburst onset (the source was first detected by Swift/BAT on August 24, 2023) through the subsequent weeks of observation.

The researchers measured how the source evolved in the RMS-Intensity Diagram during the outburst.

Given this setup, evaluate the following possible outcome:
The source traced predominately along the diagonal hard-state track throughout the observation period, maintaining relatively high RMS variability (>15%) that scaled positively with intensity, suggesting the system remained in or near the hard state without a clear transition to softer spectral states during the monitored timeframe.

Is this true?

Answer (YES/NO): NO